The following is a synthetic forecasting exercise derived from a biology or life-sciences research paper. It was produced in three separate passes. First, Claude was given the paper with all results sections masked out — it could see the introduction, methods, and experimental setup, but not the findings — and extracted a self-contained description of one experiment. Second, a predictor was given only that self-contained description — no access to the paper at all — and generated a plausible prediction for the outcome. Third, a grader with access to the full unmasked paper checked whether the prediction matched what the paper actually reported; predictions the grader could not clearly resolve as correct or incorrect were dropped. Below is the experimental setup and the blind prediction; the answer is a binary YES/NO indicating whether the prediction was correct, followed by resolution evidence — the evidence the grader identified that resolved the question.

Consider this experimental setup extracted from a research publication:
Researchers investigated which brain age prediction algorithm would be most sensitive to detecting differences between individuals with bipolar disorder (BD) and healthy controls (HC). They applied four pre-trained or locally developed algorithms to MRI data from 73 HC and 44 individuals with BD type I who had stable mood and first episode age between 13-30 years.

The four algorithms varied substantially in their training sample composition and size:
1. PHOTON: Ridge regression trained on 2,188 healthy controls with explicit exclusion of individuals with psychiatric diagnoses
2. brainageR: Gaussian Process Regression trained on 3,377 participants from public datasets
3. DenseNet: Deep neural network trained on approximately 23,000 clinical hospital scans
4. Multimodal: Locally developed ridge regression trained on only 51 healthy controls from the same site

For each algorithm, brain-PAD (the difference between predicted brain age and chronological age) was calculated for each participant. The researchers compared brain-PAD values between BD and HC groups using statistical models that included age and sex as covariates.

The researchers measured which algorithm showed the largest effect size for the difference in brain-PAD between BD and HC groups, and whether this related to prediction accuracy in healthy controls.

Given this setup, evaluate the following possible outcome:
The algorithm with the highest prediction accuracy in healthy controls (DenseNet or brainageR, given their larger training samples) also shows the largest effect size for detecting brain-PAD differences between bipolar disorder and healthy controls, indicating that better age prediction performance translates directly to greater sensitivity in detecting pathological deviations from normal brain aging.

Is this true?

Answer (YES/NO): NO